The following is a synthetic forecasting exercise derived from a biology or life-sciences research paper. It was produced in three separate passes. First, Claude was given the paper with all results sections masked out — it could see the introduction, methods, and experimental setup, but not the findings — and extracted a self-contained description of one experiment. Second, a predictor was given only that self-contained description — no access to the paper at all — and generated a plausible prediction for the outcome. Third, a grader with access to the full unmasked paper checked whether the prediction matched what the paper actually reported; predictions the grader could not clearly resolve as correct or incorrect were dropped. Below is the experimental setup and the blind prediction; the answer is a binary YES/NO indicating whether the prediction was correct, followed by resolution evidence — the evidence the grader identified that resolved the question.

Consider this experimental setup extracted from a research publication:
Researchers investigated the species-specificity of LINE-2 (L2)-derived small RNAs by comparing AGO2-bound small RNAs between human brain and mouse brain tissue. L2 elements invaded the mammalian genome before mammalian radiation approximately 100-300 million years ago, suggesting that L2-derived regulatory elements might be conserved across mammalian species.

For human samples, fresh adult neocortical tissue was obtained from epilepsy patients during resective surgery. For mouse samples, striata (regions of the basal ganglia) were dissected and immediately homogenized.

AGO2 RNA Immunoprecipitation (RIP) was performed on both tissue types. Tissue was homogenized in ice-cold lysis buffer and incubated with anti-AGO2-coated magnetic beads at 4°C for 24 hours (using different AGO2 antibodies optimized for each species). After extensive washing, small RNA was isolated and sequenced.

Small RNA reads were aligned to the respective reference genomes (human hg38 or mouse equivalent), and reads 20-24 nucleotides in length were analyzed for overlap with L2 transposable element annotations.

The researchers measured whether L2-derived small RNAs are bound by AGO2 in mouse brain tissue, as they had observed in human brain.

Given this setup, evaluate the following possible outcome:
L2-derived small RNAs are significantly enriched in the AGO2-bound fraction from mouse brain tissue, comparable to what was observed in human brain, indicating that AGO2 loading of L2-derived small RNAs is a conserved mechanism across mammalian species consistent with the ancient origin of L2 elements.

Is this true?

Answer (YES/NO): YES